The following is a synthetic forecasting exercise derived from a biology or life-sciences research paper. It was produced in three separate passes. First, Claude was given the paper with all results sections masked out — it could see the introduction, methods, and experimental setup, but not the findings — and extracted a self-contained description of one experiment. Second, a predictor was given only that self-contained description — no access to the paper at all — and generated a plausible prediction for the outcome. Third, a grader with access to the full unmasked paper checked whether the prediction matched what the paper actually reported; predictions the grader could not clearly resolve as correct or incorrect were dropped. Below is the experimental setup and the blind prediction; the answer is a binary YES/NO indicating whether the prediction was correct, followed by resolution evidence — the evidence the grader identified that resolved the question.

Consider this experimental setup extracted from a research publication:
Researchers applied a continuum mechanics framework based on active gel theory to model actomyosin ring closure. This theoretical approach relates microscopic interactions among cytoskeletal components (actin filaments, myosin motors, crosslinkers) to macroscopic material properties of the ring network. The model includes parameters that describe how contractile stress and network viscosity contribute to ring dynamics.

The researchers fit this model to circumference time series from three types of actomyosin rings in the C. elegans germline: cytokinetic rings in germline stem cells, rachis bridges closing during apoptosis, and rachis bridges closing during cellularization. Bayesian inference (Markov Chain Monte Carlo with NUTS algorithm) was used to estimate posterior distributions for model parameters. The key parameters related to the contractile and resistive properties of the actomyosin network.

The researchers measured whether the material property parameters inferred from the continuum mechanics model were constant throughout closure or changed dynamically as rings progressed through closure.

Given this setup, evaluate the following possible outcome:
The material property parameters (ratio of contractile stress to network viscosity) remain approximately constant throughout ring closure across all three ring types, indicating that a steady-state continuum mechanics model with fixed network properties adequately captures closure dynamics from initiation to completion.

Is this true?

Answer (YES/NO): NO